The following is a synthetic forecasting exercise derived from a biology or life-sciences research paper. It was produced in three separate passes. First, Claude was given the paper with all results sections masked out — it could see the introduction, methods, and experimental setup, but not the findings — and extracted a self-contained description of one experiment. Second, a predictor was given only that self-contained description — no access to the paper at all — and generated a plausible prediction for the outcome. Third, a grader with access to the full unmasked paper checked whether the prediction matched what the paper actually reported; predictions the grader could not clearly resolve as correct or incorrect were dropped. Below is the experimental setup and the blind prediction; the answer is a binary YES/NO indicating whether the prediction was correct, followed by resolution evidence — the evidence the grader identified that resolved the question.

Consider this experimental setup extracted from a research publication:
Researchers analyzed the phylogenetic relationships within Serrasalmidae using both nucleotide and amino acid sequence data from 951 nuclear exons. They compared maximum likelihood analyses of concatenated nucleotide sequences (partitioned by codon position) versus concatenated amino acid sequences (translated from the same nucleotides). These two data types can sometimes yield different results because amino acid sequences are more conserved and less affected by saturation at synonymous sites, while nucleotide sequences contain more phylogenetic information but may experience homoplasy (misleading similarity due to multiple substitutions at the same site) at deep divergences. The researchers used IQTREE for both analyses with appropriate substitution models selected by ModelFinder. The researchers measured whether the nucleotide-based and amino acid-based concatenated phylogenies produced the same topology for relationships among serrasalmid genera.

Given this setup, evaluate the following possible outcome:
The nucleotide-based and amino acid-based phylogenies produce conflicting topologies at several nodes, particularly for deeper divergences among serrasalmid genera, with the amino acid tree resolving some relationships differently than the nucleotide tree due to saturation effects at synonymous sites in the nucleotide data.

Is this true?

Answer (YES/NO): NO